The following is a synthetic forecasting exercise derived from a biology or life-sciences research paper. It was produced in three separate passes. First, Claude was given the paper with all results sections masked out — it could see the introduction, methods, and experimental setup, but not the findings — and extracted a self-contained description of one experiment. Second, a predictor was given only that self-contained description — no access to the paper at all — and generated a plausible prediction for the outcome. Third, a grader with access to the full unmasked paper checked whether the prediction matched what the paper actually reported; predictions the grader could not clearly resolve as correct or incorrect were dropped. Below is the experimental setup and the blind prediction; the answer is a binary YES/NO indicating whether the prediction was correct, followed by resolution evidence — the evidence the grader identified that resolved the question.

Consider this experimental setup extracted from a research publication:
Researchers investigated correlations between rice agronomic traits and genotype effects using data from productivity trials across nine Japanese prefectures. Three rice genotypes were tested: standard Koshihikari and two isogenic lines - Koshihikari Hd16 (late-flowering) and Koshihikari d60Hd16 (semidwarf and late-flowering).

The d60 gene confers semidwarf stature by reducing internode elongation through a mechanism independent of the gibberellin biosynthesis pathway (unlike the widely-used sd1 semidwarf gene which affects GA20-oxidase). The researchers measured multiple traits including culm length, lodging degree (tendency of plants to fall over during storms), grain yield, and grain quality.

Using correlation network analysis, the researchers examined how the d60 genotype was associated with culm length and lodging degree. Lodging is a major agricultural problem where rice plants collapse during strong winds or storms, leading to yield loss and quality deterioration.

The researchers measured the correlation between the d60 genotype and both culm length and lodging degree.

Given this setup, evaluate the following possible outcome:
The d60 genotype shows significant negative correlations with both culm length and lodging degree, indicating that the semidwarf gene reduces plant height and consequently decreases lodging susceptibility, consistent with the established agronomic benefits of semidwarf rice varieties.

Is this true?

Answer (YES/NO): YES